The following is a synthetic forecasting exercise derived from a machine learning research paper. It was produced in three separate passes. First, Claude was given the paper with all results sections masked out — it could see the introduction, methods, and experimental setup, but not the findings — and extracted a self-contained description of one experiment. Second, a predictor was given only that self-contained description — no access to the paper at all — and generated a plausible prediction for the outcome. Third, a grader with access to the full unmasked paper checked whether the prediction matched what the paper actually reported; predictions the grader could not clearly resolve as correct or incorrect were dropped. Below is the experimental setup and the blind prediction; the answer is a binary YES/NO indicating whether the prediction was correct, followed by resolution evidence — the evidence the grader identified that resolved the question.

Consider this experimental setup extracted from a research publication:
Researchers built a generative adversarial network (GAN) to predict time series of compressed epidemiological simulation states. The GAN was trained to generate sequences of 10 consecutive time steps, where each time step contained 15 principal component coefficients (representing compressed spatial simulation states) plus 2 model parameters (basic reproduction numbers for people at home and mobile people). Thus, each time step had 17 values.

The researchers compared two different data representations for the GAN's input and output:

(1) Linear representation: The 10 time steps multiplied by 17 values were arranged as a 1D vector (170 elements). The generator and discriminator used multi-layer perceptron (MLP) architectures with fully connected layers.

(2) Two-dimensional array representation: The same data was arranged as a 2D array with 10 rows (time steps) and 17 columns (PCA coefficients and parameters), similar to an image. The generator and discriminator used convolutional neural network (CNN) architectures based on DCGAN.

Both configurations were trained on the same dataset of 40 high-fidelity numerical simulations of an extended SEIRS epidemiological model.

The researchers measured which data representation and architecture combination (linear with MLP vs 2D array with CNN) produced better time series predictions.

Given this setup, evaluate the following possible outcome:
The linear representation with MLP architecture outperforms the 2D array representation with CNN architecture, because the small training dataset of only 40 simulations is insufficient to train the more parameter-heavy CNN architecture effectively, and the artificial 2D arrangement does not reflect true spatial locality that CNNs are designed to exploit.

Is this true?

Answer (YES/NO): NO